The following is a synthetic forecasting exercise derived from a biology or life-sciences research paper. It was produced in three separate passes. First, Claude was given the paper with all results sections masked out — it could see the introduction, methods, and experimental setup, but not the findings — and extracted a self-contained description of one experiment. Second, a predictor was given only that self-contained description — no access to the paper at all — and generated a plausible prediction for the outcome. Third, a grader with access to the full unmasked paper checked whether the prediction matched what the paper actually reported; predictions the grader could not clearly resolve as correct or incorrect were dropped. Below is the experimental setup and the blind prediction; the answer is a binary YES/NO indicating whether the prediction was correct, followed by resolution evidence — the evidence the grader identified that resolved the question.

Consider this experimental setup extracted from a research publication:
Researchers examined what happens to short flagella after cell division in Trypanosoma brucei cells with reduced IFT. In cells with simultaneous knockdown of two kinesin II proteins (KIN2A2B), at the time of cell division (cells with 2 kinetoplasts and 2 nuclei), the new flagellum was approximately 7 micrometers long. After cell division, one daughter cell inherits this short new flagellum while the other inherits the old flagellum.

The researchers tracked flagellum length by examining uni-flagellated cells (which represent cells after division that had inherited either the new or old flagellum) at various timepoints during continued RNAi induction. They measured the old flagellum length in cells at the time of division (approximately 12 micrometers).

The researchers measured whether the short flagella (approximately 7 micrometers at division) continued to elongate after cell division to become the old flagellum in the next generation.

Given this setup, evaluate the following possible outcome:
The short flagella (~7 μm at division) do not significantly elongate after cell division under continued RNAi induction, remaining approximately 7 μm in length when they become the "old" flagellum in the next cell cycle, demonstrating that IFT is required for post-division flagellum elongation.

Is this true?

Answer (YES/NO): NO